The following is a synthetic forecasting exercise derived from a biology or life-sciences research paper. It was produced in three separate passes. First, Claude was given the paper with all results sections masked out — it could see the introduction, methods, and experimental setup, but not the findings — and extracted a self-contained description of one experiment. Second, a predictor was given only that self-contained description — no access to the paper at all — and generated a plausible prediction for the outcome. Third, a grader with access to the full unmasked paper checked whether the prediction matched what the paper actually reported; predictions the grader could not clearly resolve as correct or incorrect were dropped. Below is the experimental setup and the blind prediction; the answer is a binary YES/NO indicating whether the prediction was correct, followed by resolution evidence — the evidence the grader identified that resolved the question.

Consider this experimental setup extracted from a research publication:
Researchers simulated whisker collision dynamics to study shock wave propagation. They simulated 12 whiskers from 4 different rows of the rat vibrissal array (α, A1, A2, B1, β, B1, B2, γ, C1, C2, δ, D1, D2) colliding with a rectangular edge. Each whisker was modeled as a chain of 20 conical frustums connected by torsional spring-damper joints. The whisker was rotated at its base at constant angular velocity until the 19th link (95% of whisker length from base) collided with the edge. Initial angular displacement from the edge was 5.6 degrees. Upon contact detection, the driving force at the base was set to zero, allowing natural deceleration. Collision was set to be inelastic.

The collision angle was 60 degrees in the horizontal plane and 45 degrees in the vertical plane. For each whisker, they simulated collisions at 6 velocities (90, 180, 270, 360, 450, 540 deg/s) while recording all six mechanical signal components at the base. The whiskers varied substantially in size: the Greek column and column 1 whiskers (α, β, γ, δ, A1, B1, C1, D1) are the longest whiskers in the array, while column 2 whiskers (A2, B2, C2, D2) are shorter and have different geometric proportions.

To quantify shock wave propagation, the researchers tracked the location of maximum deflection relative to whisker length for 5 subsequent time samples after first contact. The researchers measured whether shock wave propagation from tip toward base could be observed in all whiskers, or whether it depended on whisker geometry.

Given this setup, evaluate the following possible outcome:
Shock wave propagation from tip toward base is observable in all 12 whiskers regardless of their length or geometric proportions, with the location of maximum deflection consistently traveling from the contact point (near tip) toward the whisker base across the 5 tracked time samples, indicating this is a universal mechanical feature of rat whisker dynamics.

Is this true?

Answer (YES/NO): NO